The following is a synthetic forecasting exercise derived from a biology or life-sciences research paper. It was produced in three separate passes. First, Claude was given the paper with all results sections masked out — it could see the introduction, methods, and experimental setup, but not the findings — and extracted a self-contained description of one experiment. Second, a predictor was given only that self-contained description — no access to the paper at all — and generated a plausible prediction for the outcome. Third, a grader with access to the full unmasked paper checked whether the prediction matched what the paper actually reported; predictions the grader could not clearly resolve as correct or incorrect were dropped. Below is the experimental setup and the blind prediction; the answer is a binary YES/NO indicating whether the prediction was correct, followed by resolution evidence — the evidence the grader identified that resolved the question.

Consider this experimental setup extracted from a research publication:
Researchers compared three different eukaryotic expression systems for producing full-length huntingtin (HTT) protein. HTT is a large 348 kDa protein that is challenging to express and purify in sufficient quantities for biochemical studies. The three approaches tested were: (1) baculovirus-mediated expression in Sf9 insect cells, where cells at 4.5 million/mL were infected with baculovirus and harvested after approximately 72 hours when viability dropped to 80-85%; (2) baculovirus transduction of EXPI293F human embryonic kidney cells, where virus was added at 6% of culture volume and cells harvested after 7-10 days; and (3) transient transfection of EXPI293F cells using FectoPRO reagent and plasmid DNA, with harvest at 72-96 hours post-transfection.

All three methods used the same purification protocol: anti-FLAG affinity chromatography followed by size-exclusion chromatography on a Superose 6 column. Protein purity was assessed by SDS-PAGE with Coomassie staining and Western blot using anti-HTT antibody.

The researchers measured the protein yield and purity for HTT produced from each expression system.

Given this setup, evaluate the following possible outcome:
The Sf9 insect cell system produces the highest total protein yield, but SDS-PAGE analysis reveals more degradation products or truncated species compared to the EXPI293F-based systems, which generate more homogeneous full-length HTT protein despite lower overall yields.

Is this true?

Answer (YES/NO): NO